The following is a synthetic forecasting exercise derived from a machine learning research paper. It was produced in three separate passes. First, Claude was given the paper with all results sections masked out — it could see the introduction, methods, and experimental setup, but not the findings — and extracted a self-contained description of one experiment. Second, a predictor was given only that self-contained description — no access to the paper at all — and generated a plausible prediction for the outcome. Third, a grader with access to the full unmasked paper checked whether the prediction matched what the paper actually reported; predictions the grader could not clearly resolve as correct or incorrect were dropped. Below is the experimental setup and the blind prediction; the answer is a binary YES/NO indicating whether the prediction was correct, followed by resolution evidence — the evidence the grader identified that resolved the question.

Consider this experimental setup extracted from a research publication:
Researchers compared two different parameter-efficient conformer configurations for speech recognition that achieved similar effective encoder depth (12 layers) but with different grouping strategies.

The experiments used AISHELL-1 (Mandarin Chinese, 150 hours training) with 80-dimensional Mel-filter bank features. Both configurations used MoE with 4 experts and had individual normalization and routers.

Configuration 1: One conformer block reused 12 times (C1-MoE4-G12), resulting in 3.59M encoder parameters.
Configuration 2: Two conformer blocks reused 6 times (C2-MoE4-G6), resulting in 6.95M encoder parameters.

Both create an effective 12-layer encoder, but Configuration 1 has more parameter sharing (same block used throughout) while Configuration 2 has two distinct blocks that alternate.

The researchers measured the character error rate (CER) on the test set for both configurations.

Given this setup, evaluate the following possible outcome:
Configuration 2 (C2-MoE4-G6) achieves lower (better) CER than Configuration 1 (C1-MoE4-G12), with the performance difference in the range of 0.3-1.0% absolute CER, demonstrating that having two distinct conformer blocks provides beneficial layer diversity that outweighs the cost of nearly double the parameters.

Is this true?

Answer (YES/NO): YES